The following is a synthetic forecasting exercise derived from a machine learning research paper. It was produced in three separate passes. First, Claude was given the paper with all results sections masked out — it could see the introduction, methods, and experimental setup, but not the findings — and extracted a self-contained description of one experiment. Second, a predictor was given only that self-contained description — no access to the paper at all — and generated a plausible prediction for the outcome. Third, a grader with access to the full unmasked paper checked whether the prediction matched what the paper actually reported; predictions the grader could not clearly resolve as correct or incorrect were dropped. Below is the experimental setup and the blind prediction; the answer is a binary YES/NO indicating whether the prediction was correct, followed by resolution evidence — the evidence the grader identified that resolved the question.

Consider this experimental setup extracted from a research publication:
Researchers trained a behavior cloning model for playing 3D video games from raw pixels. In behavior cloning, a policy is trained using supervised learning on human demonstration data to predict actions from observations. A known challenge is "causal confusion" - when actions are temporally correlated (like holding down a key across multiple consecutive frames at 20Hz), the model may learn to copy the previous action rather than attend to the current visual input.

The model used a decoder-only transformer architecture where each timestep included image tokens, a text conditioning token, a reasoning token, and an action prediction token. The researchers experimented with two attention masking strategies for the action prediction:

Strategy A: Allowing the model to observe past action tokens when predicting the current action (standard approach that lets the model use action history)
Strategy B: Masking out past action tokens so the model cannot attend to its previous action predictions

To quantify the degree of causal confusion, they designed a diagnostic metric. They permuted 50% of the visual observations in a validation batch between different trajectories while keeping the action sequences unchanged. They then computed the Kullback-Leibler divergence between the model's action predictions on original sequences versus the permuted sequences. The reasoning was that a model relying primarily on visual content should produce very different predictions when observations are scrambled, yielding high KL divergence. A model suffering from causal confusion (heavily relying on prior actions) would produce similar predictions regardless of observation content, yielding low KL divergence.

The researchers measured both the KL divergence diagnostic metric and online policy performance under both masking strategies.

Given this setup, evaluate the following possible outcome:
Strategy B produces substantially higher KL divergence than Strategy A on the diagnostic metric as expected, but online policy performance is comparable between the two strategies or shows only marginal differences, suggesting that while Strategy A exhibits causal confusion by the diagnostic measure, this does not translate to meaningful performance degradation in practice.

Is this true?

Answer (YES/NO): NO